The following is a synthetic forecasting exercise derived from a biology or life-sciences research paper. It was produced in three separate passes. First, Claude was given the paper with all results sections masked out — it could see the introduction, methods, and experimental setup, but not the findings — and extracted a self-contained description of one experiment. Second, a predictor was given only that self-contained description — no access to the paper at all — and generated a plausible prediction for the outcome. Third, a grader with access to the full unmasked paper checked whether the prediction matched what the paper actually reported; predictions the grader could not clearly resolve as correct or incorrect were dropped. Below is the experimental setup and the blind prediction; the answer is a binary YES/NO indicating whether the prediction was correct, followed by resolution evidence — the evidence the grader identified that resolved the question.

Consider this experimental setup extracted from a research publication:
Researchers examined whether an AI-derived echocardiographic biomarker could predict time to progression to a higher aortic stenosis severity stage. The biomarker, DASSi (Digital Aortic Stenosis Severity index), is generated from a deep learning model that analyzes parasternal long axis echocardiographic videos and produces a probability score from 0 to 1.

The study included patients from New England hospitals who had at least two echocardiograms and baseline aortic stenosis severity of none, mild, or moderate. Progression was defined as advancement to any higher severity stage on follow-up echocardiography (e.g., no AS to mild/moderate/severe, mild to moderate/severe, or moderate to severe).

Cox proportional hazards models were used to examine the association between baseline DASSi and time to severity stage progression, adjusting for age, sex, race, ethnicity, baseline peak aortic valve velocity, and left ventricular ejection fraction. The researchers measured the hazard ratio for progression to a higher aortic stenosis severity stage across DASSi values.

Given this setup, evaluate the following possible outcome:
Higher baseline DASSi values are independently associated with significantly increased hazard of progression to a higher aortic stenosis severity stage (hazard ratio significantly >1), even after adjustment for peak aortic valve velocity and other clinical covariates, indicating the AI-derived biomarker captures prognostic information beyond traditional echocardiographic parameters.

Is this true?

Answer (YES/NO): YES